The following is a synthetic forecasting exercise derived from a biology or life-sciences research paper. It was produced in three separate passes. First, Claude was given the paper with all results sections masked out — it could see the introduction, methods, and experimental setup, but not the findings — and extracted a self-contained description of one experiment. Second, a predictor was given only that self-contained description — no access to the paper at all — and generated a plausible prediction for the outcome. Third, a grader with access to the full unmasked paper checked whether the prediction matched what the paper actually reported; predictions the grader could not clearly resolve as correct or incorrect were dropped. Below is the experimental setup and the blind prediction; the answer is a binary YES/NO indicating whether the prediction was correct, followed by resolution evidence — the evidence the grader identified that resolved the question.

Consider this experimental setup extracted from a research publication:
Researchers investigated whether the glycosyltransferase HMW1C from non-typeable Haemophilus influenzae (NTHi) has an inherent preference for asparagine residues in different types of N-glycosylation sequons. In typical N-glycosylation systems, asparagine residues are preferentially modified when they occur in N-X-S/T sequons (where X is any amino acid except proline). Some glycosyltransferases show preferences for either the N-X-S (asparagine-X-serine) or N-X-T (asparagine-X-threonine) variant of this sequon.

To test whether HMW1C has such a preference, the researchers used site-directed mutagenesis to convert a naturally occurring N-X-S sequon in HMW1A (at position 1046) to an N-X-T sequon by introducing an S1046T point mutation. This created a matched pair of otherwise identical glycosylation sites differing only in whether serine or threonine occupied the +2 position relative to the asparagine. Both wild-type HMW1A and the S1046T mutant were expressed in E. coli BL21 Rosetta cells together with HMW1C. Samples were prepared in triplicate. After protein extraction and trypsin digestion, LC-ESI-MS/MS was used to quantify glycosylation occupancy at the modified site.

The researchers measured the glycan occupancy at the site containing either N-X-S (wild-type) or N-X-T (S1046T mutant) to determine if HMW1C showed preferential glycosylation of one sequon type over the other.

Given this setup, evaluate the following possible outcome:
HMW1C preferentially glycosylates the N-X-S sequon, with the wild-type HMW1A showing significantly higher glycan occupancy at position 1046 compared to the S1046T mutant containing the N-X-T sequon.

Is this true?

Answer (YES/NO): NO